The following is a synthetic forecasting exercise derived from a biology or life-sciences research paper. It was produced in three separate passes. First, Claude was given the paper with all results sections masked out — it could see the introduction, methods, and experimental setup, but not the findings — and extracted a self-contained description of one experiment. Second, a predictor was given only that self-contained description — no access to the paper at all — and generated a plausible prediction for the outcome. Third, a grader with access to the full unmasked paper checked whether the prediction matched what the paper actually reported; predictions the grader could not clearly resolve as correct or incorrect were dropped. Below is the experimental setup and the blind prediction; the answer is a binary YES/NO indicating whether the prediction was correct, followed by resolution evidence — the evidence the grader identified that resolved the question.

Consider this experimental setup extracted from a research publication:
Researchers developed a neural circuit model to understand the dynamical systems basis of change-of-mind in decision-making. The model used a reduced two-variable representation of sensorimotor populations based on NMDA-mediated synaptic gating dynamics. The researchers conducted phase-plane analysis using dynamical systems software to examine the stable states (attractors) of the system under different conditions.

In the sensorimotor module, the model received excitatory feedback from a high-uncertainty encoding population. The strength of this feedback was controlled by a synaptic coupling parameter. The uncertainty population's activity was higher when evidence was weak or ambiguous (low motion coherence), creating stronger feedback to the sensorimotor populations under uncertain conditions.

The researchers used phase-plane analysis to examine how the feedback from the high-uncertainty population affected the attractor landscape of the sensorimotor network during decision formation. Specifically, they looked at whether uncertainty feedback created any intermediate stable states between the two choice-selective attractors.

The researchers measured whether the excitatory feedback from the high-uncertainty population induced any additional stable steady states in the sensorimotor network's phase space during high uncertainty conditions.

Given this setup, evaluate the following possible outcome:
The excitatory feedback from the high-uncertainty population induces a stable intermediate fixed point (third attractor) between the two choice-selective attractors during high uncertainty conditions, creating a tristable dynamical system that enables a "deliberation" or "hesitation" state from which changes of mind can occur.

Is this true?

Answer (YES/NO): NO